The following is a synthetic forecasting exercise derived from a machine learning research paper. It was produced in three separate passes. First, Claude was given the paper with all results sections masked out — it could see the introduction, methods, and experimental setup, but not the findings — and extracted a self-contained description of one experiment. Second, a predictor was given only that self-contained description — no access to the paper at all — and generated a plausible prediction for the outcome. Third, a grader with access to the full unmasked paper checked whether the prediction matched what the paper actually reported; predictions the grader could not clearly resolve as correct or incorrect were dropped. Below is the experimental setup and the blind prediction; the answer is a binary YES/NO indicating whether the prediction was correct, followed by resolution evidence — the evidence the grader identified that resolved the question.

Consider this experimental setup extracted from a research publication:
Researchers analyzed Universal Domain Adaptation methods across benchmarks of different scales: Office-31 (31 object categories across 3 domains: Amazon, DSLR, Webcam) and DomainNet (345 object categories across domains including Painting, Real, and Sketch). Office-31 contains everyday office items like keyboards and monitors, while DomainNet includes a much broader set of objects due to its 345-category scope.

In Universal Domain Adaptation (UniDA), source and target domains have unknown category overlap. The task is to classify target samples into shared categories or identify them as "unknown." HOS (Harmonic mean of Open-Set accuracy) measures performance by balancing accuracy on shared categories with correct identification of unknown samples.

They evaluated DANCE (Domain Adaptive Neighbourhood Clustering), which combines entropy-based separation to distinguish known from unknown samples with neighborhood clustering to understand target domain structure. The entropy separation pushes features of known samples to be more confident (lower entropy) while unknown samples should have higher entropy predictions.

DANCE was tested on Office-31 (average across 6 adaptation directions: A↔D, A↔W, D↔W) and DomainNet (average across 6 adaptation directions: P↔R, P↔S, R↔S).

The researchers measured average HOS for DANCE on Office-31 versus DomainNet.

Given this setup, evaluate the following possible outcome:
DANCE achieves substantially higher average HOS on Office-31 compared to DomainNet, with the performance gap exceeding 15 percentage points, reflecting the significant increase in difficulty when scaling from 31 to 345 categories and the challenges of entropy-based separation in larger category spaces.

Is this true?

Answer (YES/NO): YES